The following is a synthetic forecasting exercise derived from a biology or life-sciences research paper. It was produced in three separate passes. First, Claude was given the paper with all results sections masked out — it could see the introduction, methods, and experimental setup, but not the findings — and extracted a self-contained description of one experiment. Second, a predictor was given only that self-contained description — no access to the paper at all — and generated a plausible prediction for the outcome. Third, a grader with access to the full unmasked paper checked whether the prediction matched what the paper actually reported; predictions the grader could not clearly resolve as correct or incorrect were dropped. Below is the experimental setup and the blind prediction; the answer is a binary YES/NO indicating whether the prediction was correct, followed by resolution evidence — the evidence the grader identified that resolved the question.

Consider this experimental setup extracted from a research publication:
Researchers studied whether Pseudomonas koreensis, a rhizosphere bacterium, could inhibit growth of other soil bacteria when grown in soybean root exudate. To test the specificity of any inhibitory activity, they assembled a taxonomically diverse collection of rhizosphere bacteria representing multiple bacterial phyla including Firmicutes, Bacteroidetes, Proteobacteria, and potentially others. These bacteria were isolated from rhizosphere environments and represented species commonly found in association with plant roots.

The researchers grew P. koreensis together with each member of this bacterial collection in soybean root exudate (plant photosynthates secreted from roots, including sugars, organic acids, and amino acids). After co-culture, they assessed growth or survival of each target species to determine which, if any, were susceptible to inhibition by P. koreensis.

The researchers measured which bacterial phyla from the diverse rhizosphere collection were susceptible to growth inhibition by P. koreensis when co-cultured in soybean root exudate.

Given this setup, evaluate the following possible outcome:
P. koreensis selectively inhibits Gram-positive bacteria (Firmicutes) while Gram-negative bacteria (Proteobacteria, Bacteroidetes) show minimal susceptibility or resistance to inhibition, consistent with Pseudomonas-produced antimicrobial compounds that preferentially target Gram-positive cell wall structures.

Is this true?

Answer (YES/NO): NO